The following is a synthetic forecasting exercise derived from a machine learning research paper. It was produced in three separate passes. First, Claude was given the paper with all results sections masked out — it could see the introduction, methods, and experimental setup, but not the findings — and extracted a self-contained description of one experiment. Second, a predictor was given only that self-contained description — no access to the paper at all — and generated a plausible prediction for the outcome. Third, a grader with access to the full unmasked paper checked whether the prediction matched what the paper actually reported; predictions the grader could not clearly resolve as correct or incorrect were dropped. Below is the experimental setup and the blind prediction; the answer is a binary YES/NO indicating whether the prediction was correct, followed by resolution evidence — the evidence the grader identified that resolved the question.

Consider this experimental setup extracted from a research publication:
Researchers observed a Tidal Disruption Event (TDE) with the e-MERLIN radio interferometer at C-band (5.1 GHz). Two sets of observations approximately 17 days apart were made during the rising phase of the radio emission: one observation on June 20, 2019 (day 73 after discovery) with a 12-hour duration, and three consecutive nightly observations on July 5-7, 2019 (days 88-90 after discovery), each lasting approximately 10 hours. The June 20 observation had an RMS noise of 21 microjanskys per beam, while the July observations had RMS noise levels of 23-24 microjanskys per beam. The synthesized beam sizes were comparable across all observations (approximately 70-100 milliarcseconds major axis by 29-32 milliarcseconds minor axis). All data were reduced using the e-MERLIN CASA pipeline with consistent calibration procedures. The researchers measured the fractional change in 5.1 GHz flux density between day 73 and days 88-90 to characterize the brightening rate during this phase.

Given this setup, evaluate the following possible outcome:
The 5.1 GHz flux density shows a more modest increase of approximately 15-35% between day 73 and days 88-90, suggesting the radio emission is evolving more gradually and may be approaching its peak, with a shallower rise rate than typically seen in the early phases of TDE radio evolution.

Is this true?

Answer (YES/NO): NO